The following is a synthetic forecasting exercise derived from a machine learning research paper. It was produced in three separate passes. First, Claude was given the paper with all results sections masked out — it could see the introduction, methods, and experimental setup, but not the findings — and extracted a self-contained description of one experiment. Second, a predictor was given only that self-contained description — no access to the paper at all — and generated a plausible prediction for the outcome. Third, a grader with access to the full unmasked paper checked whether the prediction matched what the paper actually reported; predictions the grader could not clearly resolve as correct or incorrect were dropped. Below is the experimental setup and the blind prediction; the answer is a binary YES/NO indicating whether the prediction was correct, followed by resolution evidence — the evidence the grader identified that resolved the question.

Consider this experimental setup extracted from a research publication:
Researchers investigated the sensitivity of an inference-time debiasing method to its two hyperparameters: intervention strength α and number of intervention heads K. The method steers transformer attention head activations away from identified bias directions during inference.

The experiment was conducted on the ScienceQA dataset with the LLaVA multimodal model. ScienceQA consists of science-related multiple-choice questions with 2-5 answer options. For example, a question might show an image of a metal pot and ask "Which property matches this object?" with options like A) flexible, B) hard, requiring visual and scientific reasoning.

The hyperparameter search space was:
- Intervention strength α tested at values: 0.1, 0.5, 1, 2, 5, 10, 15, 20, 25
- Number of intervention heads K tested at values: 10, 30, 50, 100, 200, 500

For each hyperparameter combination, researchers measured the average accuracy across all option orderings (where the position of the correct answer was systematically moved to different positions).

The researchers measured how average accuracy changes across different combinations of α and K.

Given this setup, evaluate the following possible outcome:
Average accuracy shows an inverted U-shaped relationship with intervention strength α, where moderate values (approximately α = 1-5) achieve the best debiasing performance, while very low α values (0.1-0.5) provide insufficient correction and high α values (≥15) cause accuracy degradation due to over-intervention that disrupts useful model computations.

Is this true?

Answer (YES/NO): NO